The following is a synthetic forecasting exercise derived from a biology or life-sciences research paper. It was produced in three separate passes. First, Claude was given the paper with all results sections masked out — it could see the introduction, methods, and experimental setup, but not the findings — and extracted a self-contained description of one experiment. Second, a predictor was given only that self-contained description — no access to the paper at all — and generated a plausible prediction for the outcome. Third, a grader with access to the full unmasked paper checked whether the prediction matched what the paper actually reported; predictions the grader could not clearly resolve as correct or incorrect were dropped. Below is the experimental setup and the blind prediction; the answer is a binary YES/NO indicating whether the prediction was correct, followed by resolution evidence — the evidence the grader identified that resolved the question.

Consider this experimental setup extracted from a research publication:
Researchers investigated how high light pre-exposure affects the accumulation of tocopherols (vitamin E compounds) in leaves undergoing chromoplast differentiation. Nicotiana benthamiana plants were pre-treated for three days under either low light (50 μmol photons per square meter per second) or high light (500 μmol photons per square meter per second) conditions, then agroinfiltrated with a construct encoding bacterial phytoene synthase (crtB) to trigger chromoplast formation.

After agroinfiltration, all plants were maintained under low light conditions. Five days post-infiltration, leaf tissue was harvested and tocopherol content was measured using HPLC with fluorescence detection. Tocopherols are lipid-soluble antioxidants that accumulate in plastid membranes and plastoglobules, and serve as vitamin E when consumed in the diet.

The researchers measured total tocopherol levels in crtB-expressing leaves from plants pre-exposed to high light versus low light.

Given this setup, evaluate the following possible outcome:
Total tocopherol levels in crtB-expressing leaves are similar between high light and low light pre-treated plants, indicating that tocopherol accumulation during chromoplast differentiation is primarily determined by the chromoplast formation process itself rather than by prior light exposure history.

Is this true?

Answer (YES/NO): NO